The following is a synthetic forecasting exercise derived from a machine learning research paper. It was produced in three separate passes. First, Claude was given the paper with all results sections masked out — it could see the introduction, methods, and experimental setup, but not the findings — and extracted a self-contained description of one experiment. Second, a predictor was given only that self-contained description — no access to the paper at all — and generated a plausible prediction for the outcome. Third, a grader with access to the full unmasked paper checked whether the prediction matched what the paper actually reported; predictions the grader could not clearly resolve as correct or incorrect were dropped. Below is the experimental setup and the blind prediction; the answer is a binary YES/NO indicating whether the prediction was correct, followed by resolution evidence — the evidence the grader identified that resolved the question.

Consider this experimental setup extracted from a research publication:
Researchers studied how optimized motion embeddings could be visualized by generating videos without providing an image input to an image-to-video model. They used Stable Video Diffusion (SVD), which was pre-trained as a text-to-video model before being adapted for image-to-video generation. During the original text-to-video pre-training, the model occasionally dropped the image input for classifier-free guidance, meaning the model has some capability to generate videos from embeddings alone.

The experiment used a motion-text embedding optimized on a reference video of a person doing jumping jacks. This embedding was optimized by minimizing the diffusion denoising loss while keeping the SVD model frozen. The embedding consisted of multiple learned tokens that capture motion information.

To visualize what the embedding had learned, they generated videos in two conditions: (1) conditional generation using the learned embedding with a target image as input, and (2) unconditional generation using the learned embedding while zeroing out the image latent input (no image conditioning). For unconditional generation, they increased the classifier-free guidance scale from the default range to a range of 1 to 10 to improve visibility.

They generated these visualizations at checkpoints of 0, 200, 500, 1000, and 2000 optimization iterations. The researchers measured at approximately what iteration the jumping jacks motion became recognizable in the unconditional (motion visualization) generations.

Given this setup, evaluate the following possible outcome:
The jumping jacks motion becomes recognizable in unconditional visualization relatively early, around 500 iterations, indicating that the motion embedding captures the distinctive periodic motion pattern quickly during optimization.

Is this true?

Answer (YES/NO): YES